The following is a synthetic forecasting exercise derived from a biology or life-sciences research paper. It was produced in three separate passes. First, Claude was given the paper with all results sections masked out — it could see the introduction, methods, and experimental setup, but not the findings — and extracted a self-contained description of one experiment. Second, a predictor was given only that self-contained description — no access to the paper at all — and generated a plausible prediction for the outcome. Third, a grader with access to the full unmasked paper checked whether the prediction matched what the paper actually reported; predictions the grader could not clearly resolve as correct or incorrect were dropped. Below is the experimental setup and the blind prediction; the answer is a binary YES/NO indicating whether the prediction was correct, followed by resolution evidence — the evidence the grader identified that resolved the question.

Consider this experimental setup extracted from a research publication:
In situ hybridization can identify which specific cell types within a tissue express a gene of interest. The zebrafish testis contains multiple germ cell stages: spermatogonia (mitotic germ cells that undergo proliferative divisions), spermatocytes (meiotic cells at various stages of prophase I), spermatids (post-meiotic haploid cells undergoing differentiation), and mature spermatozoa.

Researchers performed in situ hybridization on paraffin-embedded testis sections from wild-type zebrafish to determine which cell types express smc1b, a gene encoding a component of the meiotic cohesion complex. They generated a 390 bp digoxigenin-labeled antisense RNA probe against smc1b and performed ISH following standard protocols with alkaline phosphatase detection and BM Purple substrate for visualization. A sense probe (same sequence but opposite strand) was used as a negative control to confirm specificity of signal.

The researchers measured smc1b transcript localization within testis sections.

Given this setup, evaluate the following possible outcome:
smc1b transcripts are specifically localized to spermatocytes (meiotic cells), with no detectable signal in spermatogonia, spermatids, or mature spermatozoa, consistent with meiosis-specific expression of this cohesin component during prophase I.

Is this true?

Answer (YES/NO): NO